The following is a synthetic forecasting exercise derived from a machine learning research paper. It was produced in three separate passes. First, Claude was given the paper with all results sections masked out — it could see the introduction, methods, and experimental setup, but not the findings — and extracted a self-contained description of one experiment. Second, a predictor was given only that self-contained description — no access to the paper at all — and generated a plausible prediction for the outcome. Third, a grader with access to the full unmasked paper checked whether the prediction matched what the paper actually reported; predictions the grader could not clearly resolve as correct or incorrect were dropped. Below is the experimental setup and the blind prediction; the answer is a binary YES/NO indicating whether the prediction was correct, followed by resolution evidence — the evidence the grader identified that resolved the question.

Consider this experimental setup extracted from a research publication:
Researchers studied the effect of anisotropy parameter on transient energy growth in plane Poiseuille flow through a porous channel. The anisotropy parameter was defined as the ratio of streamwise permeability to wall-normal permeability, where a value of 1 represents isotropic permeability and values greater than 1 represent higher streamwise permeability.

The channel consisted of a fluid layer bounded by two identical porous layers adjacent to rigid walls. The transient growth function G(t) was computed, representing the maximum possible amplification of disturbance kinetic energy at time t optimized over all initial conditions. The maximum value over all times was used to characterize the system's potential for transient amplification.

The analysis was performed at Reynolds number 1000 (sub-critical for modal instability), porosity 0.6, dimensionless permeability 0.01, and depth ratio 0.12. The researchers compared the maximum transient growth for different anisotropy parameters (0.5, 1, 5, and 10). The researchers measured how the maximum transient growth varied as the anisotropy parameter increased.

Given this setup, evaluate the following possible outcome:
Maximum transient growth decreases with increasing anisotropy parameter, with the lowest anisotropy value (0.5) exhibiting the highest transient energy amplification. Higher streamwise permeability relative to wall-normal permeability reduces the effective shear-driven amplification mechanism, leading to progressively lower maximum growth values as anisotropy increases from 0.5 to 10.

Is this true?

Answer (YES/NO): YES